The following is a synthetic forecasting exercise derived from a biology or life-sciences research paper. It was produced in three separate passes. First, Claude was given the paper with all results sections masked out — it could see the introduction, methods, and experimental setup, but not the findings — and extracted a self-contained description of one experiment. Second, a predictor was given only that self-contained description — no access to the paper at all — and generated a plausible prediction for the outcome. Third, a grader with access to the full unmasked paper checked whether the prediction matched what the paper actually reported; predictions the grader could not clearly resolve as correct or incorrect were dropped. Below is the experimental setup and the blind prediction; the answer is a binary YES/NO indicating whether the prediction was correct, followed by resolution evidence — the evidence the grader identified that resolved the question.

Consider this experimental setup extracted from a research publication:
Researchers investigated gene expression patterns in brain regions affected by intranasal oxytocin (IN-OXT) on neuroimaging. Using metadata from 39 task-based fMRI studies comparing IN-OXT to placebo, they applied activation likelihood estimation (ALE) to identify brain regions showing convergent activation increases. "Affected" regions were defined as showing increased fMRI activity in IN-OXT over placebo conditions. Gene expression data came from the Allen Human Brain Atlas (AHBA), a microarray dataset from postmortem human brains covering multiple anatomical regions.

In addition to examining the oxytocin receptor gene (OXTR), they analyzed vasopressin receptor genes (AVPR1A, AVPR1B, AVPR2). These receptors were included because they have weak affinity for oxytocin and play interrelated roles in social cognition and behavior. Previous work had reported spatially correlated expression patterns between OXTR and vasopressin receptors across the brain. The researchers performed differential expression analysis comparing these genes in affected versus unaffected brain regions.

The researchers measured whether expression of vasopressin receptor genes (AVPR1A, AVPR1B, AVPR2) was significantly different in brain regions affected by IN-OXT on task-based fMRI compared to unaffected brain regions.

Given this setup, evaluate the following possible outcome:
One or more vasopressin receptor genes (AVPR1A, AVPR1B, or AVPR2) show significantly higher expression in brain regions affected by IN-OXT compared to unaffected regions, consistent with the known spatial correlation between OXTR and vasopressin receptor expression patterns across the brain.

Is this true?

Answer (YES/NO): NO